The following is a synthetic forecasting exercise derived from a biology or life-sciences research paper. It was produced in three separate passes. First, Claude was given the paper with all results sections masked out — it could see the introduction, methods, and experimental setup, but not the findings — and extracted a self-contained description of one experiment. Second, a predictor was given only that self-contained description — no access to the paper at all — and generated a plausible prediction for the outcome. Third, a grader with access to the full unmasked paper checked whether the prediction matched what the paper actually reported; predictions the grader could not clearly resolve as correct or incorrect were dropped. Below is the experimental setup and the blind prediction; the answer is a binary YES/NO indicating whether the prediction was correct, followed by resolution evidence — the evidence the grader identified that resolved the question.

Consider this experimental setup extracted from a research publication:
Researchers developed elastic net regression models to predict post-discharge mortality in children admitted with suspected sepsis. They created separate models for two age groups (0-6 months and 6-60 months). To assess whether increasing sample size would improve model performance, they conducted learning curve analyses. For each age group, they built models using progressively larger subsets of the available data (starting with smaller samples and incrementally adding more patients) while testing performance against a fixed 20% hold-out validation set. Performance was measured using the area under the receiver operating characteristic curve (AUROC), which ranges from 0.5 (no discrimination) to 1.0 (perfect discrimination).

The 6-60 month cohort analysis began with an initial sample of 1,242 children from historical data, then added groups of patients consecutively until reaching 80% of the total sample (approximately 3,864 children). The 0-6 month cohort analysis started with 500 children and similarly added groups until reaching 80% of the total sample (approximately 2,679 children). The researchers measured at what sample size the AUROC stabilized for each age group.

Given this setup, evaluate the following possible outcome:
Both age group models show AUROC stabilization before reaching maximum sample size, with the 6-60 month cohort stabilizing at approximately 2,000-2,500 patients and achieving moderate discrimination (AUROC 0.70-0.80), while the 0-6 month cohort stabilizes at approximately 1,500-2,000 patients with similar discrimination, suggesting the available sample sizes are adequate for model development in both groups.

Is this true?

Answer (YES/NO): NO